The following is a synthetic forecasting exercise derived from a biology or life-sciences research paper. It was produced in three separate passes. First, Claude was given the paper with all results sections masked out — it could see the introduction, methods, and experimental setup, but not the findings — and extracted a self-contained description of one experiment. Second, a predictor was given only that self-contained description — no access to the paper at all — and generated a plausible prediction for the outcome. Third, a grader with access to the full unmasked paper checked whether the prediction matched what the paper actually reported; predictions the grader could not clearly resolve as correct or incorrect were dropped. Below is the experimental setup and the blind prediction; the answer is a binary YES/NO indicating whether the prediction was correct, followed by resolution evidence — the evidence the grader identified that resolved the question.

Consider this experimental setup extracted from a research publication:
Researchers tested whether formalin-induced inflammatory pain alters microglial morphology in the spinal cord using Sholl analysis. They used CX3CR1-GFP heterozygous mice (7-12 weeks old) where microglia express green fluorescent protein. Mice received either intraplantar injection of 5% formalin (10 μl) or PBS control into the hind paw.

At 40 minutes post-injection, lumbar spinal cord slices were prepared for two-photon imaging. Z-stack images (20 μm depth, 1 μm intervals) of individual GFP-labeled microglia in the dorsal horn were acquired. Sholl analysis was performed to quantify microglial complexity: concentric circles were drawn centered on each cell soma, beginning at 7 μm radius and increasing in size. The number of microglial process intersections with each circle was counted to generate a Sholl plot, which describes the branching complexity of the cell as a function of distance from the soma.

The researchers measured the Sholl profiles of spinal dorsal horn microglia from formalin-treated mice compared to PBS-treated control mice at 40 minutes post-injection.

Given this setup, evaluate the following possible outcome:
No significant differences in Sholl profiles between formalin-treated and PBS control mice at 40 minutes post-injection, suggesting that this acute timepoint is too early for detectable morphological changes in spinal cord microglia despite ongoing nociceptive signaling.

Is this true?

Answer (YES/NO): NO